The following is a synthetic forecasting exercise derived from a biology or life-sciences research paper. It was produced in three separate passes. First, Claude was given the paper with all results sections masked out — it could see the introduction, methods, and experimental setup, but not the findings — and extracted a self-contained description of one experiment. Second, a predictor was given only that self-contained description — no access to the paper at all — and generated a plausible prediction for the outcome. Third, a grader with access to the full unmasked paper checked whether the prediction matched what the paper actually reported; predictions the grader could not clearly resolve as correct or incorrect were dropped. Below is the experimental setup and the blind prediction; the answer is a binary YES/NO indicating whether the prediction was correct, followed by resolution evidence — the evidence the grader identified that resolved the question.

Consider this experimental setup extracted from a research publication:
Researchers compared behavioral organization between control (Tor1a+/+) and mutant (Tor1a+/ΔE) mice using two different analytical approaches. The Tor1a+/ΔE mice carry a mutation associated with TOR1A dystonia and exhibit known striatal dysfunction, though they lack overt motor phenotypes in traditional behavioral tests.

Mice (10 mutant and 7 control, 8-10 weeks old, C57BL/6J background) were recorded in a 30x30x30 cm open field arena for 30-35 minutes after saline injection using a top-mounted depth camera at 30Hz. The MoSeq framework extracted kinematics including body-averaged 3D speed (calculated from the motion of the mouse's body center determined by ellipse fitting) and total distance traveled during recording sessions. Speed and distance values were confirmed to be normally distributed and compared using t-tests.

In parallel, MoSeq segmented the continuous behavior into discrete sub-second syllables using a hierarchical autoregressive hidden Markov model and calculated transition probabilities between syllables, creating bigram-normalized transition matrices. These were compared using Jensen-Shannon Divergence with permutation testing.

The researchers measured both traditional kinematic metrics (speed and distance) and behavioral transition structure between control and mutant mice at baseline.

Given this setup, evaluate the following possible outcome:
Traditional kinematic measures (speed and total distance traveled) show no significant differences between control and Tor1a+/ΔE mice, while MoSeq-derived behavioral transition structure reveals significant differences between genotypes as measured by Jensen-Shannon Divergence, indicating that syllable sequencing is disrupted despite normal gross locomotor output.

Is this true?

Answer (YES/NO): NO